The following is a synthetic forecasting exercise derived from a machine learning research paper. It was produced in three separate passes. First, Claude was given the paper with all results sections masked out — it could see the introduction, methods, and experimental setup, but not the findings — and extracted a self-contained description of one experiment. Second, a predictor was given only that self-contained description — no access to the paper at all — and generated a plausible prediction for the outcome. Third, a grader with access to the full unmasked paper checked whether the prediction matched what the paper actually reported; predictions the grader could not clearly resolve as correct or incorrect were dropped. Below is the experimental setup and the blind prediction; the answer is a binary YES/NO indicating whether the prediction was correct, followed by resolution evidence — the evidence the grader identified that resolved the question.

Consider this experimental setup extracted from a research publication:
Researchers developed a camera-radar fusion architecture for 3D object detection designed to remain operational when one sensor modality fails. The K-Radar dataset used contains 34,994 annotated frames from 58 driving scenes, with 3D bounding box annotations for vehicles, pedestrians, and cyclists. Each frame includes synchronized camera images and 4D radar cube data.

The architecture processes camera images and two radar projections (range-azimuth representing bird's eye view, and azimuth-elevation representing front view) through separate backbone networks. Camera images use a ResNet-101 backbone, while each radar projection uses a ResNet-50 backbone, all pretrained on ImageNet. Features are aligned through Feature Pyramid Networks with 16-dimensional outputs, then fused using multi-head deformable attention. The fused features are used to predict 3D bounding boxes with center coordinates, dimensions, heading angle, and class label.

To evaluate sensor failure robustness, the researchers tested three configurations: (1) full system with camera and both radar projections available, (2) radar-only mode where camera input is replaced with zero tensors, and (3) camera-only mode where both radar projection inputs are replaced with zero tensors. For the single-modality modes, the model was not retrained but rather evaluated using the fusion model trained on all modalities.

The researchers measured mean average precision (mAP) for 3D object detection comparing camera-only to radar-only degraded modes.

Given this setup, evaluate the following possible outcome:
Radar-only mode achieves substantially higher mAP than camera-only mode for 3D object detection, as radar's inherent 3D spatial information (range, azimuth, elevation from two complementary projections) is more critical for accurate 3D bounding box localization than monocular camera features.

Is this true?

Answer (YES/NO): YES